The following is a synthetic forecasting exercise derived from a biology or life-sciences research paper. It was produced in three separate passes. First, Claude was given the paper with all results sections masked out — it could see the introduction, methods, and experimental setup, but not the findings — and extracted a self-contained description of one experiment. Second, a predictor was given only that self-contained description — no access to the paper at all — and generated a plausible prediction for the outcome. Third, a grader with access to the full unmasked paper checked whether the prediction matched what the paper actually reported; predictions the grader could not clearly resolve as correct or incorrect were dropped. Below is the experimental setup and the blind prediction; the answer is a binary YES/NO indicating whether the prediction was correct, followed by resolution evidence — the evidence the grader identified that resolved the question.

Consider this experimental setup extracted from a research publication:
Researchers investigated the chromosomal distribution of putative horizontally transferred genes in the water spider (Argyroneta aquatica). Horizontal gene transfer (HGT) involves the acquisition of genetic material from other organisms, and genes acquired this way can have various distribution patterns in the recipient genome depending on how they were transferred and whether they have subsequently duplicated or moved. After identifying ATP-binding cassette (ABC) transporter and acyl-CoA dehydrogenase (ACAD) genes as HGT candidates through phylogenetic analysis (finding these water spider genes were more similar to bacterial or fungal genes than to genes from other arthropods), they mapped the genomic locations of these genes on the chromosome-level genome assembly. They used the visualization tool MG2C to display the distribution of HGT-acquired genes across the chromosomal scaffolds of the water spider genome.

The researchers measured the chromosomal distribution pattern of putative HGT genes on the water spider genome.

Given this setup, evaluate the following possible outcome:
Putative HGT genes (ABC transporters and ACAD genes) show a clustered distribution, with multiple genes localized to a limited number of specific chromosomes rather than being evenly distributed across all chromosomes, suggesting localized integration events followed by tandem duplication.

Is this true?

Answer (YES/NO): NO